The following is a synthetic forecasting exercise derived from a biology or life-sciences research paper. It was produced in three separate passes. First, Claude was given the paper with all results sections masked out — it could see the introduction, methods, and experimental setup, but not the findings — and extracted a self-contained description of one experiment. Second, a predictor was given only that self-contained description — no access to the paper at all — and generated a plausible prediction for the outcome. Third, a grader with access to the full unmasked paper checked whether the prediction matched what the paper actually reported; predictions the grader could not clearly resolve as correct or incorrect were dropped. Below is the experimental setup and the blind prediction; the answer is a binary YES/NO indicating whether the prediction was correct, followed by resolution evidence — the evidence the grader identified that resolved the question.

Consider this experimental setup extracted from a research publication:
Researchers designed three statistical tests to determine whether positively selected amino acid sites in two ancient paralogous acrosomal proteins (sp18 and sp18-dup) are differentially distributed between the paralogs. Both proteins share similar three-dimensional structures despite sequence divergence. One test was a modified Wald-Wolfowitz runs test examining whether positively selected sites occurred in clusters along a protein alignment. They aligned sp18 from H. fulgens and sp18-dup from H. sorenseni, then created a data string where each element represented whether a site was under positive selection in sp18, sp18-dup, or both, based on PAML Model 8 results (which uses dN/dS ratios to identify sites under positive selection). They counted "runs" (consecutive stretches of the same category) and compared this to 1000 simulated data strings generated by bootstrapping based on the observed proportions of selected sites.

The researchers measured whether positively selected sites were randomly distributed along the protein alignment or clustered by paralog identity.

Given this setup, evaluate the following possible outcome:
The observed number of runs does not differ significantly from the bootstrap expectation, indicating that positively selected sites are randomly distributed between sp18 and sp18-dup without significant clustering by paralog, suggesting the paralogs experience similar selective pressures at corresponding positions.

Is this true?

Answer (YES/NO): NO